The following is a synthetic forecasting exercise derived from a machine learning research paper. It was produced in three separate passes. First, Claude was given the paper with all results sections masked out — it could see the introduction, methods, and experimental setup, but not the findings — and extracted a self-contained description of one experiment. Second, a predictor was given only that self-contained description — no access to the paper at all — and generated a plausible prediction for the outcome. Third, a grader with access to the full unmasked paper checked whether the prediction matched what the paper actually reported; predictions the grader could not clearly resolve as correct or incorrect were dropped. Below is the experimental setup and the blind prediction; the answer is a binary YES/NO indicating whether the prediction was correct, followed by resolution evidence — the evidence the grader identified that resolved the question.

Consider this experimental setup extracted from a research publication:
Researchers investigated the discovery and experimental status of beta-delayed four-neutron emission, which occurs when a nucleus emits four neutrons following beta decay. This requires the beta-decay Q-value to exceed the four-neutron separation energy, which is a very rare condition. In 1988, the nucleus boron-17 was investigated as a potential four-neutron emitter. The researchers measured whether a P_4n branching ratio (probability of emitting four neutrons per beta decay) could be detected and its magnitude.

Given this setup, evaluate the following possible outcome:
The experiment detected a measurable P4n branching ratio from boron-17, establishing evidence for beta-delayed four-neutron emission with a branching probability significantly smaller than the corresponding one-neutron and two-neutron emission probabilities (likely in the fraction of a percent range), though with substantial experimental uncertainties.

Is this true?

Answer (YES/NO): YES